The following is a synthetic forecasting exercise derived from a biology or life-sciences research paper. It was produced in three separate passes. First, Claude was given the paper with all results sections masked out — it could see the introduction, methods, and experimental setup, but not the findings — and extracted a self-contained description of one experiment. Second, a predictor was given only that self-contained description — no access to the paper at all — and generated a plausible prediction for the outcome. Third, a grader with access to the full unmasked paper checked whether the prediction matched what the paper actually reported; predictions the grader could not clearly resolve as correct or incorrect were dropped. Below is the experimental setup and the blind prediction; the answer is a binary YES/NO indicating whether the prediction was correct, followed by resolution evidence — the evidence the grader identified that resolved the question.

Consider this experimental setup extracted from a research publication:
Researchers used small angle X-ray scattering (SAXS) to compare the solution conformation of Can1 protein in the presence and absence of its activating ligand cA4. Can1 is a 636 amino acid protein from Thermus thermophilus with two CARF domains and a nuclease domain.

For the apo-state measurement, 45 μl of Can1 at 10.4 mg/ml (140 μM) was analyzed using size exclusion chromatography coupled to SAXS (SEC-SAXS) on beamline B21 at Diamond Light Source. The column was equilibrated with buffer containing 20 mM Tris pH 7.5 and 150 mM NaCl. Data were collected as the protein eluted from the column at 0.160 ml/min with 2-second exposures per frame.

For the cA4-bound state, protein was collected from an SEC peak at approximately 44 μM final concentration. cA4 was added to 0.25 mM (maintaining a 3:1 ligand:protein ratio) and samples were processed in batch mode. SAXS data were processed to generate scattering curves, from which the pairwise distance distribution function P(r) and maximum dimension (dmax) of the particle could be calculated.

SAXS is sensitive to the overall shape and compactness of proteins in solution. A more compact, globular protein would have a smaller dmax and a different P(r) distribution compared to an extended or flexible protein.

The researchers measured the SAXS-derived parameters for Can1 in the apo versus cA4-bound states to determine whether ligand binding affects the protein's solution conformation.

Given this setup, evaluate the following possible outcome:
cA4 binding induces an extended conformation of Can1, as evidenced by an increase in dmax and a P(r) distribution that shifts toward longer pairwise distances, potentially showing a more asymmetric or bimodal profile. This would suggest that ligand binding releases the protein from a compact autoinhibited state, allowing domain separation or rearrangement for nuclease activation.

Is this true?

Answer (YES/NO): NO